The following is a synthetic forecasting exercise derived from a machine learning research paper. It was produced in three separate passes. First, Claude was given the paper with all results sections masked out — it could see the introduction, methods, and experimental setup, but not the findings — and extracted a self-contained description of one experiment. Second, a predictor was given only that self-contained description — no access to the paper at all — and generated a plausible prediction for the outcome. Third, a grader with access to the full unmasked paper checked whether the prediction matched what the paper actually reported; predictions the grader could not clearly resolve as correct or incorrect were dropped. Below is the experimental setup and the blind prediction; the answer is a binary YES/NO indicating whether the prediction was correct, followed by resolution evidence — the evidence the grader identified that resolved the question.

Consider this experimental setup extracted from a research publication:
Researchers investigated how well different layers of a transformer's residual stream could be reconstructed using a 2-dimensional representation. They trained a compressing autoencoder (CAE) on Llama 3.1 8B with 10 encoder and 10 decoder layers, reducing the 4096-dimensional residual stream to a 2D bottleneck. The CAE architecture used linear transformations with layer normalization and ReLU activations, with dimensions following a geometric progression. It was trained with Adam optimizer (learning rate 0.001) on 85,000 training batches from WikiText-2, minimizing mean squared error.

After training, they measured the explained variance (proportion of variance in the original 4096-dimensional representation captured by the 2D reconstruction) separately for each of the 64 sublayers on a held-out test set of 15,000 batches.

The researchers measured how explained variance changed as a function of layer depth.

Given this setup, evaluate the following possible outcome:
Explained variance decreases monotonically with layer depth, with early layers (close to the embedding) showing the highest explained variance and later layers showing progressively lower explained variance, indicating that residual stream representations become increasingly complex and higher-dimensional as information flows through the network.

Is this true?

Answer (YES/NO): NO